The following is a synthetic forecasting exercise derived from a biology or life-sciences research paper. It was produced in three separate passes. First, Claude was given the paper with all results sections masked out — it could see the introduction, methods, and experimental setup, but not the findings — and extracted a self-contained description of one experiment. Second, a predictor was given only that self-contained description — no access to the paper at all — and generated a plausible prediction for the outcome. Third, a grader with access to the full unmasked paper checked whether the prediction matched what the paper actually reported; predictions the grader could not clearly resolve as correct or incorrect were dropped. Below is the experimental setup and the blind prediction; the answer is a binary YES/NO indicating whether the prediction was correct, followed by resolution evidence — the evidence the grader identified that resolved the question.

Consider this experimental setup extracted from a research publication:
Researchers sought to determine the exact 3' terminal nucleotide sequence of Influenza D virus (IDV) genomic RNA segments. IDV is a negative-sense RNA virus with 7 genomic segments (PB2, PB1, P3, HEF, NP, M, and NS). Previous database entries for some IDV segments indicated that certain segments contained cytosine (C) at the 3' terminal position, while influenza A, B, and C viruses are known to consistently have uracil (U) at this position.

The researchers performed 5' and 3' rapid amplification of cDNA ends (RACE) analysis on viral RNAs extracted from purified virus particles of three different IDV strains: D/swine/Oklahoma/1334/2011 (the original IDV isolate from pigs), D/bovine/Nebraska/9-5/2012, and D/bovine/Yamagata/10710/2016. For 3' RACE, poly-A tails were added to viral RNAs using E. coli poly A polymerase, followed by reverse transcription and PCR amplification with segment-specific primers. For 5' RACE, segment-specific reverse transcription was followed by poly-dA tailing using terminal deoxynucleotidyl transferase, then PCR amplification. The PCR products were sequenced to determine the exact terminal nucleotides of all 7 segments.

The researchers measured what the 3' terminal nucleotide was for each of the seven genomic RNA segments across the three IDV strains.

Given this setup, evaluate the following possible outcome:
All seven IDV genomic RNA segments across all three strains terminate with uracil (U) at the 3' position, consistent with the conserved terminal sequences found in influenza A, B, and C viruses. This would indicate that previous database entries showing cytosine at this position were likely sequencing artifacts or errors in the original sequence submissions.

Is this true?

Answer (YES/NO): YES